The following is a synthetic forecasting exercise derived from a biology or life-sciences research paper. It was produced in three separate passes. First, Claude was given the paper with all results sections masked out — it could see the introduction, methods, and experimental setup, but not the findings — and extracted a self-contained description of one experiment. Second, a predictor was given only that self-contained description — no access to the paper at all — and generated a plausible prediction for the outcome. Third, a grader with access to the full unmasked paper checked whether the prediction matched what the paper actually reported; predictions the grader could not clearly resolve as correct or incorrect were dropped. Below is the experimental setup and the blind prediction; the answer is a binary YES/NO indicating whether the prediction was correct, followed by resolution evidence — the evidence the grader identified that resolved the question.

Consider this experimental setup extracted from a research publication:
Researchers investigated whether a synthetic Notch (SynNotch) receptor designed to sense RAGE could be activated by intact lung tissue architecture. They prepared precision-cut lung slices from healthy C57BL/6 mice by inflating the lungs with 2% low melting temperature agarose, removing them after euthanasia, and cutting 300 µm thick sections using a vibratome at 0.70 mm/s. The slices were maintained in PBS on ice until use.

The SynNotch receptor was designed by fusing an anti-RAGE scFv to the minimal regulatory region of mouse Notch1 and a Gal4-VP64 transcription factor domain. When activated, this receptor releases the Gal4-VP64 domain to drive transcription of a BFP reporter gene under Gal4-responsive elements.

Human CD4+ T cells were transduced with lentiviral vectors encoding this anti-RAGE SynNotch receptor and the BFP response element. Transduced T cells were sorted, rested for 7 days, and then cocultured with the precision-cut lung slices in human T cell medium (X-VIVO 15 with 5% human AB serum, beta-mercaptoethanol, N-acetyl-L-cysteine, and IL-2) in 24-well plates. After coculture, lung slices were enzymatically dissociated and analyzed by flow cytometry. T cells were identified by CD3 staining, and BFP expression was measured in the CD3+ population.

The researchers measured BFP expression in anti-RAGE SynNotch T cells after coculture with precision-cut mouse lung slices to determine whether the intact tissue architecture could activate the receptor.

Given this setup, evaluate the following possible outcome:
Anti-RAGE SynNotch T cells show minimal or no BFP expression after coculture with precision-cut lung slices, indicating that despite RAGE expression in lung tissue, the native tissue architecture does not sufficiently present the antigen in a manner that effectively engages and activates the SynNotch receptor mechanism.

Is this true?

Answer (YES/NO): NO